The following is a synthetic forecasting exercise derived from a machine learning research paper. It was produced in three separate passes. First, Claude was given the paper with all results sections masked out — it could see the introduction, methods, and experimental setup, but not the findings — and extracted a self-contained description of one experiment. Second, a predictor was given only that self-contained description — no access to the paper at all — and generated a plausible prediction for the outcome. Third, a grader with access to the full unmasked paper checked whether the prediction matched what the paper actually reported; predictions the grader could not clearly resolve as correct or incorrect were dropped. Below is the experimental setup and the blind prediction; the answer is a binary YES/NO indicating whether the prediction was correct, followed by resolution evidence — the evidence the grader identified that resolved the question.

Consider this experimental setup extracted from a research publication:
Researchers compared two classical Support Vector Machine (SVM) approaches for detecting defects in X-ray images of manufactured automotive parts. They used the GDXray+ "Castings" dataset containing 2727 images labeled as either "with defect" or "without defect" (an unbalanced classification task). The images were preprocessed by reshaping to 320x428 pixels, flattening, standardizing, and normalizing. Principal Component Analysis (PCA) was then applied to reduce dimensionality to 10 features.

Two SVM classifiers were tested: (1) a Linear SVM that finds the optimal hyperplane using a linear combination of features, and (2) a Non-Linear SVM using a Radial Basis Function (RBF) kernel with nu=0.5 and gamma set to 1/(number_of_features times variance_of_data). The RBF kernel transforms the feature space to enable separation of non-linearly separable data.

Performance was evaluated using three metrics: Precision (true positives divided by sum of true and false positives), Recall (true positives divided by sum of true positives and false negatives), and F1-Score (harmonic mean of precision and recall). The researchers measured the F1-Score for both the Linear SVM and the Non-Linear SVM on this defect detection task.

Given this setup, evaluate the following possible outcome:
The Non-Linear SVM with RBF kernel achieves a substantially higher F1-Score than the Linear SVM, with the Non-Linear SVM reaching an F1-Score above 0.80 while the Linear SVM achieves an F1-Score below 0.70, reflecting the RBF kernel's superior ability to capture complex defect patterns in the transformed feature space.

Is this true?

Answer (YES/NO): NO